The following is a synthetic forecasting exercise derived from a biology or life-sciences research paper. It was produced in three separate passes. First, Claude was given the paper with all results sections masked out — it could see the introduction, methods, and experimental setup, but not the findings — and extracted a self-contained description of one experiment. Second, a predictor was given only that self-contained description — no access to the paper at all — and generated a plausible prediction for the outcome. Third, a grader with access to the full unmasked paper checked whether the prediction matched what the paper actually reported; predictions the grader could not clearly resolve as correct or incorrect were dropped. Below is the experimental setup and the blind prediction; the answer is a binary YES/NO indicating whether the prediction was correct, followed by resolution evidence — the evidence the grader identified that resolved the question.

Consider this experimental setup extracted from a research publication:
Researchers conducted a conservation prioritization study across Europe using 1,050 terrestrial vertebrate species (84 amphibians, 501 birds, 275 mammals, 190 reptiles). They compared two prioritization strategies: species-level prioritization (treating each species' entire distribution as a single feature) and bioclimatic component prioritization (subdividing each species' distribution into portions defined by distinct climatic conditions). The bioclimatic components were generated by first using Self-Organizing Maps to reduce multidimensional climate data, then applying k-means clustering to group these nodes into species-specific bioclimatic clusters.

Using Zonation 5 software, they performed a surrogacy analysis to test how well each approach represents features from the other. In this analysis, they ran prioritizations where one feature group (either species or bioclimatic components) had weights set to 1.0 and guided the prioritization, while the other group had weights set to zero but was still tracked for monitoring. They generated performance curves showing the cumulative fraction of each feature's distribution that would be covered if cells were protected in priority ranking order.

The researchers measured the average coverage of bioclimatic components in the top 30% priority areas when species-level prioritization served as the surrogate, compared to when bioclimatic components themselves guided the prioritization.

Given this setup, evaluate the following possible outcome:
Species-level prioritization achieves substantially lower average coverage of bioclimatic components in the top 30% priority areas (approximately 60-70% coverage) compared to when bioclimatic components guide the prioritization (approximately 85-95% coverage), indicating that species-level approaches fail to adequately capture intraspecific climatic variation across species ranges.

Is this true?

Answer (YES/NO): NO